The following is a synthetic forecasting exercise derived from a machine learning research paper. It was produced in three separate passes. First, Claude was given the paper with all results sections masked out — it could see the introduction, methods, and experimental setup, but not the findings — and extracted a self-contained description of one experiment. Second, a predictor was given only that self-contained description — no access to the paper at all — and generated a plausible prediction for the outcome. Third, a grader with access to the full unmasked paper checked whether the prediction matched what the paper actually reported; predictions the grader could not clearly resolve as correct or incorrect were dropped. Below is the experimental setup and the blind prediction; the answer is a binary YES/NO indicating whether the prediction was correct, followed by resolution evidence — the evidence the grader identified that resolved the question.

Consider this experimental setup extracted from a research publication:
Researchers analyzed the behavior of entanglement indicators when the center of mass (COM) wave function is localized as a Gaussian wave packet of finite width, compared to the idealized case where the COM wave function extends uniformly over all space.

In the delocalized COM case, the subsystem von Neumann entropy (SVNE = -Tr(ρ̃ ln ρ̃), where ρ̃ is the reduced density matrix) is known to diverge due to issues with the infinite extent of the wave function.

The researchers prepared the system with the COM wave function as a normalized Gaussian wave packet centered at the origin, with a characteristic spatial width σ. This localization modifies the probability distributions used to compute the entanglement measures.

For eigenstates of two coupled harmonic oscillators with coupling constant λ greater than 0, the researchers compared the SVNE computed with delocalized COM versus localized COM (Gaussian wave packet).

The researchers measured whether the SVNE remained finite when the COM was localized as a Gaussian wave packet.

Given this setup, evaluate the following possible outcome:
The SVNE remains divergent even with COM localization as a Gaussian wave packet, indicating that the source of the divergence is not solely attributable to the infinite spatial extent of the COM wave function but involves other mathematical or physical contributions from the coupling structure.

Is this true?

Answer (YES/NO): NO